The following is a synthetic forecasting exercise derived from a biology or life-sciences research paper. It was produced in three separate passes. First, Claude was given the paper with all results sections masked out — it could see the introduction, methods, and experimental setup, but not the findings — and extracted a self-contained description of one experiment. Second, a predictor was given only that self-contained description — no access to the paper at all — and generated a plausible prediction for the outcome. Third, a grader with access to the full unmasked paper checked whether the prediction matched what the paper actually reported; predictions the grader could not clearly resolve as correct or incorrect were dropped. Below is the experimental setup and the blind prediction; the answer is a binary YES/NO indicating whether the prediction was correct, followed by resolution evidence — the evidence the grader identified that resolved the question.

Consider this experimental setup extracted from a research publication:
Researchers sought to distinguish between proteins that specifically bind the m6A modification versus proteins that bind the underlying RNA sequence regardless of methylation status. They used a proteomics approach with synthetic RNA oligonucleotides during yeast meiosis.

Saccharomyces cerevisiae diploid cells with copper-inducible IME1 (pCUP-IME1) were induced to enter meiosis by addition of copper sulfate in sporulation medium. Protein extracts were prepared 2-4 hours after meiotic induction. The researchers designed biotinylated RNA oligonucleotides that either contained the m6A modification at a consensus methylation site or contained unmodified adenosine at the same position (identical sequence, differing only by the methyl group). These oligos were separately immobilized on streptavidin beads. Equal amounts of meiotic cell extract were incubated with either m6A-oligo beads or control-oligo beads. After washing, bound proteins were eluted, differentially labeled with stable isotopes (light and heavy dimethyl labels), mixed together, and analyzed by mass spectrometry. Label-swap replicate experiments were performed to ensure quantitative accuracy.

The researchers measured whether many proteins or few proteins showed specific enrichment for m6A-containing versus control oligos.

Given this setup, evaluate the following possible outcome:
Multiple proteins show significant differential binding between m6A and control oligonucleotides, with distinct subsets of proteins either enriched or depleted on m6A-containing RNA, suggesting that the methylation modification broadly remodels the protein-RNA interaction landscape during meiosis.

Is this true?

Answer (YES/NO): NO